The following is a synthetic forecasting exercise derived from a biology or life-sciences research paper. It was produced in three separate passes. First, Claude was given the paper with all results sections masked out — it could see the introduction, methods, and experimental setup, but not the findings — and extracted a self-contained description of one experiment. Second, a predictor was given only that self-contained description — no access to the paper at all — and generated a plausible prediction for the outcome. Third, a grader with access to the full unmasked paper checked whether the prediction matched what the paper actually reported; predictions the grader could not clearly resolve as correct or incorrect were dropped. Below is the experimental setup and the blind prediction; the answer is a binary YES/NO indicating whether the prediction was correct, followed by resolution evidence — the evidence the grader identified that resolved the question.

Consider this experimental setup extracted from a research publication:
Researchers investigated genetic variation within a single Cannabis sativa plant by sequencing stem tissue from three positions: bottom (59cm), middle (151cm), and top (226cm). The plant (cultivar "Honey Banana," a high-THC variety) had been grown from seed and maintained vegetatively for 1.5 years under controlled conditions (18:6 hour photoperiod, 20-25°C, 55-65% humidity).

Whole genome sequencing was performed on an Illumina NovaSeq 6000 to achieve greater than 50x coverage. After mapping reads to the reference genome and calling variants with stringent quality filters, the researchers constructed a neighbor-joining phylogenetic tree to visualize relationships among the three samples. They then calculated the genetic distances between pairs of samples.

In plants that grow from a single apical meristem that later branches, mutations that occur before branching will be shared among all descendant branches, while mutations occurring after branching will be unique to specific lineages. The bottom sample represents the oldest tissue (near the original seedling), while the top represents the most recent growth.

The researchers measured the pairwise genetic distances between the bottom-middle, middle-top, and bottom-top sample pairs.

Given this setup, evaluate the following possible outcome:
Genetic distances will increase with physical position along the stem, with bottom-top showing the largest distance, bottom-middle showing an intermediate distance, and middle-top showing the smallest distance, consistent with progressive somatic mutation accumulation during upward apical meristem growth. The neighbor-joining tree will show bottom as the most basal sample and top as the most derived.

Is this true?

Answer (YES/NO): NO